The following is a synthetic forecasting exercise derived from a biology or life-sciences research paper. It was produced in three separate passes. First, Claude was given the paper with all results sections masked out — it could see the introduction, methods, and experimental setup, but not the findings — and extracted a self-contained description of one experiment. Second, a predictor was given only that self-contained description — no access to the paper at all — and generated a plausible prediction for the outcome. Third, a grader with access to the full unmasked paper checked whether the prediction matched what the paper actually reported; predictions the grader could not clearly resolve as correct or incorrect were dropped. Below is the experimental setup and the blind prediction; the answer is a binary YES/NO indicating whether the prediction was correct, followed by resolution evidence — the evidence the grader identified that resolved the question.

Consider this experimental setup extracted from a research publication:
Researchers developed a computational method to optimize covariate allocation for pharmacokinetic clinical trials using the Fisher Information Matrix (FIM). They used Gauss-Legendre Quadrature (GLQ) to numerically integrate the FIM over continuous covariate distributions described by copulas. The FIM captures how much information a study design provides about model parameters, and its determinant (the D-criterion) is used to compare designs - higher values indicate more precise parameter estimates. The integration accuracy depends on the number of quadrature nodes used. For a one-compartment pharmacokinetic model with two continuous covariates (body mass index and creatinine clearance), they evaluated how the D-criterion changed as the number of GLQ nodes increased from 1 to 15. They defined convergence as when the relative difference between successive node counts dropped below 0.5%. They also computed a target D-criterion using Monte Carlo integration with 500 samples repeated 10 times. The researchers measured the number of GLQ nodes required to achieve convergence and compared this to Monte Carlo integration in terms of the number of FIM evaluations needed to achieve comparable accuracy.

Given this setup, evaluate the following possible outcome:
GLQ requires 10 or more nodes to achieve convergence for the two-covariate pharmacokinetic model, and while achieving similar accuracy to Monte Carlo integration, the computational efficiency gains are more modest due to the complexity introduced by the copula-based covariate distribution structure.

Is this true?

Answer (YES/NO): NO